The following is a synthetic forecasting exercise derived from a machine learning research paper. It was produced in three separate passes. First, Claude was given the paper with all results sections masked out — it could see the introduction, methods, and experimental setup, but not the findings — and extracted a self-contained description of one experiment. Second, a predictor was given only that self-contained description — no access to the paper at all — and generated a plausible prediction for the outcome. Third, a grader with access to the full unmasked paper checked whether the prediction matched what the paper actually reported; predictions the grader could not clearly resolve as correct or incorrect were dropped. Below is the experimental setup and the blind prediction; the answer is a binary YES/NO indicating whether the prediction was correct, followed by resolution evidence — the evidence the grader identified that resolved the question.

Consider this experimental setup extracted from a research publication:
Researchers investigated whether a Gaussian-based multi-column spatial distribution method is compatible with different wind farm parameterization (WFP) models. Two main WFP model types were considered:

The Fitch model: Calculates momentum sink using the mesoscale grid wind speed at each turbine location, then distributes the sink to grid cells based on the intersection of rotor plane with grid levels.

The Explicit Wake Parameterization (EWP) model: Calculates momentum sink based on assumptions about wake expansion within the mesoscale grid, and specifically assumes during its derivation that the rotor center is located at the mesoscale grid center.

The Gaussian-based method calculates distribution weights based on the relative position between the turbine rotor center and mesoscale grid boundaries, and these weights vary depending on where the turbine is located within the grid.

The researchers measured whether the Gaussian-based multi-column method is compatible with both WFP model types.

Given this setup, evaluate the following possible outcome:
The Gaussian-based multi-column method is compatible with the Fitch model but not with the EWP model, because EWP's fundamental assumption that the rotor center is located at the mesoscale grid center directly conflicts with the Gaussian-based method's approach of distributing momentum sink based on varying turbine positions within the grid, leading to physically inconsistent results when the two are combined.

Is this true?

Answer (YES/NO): YES